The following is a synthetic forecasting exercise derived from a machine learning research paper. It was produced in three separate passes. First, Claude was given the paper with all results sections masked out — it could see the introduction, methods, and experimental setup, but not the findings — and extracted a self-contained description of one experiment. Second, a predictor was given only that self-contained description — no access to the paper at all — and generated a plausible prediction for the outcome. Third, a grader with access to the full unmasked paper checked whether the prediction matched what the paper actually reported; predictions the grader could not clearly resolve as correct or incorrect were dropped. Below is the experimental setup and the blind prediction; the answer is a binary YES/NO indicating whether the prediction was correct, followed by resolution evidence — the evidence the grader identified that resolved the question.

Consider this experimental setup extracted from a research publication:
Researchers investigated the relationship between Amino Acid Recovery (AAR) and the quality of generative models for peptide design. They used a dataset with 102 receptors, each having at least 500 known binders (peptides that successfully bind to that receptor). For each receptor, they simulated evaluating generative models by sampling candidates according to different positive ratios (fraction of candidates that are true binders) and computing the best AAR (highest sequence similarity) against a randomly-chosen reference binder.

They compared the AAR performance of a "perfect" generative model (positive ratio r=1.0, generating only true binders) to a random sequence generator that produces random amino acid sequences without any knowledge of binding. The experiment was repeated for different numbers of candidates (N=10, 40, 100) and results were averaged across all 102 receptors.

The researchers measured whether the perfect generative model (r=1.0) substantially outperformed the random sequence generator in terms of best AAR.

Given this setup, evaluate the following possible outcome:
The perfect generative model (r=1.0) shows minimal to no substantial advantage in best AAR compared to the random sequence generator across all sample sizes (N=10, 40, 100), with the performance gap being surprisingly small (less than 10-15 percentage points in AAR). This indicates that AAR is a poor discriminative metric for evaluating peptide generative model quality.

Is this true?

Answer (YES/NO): YES